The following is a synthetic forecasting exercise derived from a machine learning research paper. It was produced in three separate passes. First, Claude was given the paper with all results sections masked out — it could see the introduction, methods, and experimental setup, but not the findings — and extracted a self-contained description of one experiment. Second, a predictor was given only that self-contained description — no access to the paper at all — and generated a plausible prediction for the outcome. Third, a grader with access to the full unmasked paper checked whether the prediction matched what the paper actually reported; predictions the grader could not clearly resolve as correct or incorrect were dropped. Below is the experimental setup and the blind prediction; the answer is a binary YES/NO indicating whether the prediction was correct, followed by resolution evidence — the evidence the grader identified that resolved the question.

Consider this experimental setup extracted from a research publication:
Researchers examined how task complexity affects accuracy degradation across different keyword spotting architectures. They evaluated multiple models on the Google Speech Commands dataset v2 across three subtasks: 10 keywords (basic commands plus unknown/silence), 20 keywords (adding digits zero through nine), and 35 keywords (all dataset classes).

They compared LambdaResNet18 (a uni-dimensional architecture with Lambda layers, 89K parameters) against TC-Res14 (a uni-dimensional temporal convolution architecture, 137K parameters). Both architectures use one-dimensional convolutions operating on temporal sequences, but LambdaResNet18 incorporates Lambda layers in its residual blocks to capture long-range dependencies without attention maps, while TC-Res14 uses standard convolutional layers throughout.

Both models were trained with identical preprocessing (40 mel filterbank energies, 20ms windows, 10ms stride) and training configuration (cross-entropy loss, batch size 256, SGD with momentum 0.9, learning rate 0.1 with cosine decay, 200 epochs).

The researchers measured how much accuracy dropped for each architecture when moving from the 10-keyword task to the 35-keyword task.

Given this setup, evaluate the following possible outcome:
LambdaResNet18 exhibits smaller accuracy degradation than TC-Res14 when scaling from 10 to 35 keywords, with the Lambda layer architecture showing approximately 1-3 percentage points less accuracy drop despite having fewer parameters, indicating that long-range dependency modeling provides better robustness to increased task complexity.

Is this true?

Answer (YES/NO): NO